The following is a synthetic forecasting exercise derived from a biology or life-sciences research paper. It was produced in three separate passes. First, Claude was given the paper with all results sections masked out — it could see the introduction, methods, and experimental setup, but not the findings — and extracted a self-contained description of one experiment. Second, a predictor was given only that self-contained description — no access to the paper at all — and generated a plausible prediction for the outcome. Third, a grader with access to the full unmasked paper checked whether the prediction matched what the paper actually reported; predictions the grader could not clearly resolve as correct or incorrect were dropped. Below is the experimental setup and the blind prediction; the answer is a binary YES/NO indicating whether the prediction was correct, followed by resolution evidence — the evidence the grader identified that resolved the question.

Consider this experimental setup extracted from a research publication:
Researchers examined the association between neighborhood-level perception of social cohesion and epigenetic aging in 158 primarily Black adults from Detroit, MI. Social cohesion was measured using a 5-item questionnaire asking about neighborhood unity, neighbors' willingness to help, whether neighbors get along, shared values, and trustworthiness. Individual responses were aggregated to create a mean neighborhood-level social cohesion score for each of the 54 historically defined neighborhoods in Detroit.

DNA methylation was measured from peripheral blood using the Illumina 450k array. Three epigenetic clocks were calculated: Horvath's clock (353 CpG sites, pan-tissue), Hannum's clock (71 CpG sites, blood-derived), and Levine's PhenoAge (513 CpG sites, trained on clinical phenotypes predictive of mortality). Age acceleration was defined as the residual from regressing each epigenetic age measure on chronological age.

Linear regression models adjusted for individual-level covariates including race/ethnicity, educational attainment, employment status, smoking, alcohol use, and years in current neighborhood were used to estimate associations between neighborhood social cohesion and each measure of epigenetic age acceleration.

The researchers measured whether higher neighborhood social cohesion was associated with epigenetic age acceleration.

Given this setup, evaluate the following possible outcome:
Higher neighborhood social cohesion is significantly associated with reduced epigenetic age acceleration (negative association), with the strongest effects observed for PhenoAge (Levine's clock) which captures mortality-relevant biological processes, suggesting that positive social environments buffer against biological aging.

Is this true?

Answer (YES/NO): NO